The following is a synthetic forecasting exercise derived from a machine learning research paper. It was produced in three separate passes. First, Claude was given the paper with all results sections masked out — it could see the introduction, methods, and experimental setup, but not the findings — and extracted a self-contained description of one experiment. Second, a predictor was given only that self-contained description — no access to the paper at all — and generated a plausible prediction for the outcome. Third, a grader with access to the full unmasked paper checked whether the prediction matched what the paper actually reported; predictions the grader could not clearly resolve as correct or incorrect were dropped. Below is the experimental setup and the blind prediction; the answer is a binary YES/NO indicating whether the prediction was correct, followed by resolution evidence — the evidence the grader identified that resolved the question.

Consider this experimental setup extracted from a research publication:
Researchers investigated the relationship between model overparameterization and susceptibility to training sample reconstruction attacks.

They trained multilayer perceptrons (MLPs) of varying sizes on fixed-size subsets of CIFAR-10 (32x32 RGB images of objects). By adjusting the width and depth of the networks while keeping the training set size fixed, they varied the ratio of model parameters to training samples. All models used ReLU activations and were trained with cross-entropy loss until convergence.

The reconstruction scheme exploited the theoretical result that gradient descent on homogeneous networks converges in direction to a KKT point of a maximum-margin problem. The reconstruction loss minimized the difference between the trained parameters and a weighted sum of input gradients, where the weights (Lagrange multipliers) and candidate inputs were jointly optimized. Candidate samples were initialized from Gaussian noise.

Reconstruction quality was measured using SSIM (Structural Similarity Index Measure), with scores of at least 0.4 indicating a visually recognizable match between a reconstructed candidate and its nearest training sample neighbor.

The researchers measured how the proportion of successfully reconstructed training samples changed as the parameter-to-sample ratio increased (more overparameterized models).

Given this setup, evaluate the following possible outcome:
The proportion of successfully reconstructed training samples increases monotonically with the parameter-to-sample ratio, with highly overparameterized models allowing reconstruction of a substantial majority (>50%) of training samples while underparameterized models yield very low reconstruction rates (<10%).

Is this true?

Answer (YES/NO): NO